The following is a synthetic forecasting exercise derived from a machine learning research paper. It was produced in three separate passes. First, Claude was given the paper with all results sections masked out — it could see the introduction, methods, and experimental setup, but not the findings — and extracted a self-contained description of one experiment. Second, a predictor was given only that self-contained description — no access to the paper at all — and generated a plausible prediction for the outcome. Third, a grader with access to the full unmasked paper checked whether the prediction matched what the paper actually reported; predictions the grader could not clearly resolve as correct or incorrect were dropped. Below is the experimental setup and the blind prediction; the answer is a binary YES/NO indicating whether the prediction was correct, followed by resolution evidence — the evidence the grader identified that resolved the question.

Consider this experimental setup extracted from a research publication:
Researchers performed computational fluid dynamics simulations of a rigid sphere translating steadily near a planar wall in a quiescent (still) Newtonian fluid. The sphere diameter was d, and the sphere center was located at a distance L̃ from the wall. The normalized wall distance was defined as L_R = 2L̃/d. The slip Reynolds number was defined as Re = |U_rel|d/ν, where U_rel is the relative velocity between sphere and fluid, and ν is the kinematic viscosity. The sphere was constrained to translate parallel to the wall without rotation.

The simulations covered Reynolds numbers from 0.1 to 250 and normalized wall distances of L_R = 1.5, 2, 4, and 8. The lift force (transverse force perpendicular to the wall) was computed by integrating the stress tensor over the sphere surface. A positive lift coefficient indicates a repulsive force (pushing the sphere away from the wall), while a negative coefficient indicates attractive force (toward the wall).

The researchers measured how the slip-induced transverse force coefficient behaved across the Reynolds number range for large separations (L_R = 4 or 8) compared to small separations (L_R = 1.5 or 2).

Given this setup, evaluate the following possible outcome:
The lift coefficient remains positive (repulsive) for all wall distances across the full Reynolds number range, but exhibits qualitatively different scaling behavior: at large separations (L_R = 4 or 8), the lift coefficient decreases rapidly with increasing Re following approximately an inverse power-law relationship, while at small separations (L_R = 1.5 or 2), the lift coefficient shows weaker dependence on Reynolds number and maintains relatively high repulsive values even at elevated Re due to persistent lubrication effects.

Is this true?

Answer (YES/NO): NO